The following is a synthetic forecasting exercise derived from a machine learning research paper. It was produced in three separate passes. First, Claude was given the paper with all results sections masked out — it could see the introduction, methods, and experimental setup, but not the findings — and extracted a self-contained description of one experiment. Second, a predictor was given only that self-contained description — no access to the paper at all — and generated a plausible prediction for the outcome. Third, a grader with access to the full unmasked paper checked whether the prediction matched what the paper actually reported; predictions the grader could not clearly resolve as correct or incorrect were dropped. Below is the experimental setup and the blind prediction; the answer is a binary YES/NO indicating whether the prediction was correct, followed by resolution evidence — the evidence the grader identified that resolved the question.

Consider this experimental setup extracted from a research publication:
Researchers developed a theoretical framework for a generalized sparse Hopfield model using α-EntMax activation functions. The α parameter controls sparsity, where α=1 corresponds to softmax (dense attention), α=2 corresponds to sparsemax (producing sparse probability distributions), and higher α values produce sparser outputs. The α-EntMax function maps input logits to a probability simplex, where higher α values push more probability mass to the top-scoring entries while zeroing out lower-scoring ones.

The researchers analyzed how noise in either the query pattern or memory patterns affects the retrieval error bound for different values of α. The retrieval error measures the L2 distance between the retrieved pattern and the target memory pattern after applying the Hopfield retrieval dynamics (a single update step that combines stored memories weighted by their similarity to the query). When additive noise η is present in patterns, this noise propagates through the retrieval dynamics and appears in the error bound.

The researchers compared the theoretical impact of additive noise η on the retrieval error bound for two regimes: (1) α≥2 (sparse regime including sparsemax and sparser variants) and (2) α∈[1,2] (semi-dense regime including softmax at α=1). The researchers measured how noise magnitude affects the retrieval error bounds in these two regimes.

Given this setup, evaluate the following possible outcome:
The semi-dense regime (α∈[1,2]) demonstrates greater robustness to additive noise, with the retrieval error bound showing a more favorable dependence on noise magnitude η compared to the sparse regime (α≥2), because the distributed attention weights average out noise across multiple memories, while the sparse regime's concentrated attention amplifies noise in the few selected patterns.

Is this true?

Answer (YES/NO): NO